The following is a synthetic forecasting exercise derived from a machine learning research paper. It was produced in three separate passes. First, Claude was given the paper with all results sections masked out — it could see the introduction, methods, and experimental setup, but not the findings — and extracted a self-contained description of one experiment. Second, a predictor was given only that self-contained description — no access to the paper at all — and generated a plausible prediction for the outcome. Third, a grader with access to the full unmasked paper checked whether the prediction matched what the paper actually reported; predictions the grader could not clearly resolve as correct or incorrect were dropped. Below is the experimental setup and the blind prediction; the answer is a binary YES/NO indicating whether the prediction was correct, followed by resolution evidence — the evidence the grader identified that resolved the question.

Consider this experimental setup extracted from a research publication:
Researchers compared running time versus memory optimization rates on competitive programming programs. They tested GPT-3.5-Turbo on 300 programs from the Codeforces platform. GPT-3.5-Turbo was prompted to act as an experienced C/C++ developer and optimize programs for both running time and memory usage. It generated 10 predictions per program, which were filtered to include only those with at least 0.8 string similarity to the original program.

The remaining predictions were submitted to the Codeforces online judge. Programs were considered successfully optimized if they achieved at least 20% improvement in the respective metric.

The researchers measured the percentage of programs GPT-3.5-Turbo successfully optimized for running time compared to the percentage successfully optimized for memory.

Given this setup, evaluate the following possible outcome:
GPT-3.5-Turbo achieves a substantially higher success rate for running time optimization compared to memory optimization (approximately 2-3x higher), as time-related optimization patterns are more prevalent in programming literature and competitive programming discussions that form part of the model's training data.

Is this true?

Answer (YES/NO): YES